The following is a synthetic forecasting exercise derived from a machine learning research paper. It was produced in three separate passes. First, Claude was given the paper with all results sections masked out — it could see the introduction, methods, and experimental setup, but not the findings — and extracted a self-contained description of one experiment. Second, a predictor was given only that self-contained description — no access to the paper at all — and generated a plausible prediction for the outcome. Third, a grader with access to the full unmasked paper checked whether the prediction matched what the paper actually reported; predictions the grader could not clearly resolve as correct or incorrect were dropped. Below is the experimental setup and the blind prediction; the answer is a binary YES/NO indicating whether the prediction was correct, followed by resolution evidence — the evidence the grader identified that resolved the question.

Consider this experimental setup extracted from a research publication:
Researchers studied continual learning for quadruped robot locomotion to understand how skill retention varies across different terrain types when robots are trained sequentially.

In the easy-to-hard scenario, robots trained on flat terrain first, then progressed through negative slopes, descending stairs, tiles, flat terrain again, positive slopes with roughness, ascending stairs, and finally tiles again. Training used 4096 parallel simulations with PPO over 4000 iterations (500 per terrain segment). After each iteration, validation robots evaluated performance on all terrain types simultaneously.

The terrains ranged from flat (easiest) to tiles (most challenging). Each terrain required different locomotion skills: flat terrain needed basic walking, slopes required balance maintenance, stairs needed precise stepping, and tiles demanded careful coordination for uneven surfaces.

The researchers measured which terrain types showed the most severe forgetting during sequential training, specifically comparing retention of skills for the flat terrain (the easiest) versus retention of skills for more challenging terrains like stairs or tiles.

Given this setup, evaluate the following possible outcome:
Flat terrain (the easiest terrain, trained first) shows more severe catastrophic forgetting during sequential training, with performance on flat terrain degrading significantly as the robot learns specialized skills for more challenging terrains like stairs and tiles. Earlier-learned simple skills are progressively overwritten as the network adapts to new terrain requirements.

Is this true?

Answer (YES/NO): NO